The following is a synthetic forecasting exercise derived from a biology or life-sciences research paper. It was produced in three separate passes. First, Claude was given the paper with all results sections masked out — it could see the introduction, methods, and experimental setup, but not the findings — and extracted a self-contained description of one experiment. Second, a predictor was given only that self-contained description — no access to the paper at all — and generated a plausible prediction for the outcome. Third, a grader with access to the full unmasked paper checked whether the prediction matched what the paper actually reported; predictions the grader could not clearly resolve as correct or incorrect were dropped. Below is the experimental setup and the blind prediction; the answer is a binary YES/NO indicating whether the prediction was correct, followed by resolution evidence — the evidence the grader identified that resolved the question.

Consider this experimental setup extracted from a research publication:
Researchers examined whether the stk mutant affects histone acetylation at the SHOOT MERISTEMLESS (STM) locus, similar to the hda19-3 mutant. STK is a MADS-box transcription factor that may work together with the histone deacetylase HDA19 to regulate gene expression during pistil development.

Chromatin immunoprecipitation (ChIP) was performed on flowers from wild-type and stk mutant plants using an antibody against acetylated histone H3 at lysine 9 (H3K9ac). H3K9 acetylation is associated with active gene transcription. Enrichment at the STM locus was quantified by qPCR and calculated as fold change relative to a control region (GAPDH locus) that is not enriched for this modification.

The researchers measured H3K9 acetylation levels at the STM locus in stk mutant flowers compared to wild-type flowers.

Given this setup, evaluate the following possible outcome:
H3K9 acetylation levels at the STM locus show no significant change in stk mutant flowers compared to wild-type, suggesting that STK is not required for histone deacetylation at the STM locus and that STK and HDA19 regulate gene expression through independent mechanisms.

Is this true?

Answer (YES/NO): NO